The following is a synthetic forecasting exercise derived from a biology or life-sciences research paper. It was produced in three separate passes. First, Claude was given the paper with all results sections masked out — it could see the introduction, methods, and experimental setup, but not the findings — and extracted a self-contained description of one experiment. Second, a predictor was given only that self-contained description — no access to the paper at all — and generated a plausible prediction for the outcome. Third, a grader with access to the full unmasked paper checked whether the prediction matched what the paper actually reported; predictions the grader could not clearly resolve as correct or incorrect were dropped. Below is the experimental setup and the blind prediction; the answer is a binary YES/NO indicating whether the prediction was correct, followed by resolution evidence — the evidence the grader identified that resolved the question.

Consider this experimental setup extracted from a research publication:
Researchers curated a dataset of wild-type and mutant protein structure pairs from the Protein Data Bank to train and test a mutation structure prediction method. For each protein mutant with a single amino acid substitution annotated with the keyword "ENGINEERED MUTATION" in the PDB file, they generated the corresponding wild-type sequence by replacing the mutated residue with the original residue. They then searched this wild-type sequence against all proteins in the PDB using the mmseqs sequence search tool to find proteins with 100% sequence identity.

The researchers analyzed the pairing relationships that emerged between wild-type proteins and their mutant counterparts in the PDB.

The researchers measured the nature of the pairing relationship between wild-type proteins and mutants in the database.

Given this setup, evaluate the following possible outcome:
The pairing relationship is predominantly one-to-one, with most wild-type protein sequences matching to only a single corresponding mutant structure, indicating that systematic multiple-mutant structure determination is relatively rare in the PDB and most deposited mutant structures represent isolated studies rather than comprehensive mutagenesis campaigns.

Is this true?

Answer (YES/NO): NO